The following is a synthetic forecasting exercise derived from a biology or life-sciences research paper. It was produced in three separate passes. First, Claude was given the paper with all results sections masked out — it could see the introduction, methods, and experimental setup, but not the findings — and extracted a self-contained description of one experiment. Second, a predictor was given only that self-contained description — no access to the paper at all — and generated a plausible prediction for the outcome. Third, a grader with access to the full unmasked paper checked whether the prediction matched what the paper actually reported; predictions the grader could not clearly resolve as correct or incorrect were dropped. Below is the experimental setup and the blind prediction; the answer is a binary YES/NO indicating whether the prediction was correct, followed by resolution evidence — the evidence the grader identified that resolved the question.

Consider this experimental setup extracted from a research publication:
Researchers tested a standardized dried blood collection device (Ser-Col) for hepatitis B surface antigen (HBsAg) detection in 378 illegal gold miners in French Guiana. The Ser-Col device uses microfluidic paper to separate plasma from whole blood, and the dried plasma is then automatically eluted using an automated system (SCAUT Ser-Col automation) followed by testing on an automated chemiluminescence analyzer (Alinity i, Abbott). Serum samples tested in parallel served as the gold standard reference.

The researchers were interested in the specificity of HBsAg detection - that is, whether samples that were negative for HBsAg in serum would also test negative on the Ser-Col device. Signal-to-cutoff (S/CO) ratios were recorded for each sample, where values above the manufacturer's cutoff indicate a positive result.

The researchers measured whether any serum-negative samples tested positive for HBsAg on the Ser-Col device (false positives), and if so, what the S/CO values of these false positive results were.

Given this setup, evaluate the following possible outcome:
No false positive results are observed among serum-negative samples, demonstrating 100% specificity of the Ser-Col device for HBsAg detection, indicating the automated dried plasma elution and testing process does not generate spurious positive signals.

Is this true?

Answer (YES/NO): NO